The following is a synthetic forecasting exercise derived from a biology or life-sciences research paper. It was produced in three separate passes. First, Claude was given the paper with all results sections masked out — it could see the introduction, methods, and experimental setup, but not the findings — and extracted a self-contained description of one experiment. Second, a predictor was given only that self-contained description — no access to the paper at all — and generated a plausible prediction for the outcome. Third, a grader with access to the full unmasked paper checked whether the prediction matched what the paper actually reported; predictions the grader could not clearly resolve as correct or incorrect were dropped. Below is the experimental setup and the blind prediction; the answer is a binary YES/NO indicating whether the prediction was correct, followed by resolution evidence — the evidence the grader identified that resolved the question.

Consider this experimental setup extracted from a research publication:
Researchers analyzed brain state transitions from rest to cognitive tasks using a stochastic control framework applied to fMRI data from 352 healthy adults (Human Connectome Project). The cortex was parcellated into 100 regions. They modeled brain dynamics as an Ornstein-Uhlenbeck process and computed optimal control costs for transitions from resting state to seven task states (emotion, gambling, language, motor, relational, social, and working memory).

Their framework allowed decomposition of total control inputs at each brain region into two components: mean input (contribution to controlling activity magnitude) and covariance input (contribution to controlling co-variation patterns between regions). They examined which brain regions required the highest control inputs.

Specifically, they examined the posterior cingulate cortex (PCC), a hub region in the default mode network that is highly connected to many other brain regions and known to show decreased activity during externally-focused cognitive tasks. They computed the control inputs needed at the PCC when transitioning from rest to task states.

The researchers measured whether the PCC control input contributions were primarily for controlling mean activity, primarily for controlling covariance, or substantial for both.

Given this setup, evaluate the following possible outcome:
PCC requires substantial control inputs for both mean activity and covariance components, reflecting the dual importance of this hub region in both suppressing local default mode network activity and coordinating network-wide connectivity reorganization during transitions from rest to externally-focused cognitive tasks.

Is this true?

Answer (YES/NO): NO